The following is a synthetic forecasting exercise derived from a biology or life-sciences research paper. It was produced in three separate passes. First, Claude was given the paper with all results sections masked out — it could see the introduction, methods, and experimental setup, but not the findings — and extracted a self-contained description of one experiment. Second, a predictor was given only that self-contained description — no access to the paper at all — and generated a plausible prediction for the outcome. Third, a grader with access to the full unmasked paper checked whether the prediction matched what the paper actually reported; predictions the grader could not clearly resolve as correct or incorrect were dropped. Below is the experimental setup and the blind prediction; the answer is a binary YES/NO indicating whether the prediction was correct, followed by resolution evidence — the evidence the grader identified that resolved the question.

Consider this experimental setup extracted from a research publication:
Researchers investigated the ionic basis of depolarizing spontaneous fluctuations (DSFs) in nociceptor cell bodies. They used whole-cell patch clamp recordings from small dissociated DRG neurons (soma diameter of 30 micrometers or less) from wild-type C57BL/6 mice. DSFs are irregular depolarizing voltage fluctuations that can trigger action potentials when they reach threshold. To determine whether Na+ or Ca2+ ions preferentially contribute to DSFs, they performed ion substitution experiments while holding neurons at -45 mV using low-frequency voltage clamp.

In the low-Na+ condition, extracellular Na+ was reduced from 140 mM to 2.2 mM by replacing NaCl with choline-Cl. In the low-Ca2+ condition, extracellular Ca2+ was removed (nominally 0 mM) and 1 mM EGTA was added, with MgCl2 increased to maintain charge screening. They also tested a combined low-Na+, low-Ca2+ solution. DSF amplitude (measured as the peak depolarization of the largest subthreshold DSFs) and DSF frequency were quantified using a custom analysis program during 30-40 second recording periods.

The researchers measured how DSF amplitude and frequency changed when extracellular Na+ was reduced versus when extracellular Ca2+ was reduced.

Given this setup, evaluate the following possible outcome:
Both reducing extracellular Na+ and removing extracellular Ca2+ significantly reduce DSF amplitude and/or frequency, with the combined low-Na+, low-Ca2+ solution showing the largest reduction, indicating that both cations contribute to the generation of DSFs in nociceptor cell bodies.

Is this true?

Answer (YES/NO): NO